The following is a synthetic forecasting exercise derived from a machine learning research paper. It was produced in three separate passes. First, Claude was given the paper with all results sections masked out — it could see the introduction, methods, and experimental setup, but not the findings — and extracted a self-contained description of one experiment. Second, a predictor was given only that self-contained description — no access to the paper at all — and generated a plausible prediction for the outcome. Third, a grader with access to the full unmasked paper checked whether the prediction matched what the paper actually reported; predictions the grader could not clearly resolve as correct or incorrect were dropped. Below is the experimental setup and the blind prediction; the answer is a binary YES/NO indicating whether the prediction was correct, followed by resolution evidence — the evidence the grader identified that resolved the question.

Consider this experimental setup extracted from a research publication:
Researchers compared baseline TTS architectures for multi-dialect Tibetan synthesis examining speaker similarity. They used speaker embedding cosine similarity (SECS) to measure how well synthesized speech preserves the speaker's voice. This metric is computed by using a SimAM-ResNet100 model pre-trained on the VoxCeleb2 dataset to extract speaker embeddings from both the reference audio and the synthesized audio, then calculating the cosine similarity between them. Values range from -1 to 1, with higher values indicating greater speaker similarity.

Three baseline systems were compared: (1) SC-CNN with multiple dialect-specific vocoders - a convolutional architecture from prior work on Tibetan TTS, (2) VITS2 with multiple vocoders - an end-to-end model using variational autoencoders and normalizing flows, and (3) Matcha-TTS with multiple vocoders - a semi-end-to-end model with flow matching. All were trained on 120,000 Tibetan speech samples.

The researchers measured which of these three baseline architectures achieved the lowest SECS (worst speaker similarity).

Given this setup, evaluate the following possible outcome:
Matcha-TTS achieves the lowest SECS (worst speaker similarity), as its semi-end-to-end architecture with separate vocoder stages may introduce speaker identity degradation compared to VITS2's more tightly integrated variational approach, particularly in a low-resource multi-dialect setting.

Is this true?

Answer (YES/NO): NO